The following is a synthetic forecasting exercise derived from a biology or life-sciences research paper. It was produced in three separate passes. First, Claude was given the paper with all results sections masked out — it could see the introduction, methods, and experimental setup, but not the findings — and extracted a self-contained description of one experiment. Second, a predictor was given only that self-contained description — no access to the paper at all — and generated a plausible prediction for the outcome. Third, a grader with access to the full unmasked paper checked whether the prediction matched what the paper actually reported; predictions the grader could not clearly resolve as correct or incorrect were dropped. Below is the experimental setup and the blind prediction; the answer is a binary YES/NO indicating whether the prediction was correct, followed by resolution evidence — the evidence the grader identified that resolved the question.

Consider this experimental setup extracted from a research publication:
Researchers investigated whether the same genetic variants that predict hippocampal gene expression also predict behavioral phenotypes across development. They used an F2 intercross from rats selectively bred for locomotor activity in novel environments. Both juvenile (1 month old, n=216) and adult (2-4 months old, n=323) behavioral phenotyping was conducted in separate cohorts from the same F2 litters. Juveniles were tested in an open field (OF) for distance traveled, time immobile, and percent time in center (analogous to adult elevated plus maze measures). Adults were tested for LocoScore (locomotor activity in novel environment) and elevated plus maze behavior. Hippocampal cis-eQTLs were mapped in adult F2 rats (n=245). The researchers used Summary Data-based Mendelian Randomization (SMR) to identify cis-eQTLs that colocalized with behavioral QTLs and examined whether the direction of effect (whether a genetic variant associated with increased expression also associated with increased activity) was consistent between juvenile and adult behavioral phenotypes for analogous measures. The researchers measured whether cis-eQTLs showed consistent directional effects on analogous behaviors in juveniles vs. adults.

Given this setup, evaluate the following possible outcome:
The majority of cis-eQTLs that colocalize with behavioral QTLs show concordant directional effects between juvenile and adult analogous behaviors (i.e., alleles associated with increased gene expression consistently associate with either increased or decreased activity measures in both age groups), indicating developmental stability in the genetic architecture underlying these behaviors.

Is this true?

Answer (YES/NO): YES